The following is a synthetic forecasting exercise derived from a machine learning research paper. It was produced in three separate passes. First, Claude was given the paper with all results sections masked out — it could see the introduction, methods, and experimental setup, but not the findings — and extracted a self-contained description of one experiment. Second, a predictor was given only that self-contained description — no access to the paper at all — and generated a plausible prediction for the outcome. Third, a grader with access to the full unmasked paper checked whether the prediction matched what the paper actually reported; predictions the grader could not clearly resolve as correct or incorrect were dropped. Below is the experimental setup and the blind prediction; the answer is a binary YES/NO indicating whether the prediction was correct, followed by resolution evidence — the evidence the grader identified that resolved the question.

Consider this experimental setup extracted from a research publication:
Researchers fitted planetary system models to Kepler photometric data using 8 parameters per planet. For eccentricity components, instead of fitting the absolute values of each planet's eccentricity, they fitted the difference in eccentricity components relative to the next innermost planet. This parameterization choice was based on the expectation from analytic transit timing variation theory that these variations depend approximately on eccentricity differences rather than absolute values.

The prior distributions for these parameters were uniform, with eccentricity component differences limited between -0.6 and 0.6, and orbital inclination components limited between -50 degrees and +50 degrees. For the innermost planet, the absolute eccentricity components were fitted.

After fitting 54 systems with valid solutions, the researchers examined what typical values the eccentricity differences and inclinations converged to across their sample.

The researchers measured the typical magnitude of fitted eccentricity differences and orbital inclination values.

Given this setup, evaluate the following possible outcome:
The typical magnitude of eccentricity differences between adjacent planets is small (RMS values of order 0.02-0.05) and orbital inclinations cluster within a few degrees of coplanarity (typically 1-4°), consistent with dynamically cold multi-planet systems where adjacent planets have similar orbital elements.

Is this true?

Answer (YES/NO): YES